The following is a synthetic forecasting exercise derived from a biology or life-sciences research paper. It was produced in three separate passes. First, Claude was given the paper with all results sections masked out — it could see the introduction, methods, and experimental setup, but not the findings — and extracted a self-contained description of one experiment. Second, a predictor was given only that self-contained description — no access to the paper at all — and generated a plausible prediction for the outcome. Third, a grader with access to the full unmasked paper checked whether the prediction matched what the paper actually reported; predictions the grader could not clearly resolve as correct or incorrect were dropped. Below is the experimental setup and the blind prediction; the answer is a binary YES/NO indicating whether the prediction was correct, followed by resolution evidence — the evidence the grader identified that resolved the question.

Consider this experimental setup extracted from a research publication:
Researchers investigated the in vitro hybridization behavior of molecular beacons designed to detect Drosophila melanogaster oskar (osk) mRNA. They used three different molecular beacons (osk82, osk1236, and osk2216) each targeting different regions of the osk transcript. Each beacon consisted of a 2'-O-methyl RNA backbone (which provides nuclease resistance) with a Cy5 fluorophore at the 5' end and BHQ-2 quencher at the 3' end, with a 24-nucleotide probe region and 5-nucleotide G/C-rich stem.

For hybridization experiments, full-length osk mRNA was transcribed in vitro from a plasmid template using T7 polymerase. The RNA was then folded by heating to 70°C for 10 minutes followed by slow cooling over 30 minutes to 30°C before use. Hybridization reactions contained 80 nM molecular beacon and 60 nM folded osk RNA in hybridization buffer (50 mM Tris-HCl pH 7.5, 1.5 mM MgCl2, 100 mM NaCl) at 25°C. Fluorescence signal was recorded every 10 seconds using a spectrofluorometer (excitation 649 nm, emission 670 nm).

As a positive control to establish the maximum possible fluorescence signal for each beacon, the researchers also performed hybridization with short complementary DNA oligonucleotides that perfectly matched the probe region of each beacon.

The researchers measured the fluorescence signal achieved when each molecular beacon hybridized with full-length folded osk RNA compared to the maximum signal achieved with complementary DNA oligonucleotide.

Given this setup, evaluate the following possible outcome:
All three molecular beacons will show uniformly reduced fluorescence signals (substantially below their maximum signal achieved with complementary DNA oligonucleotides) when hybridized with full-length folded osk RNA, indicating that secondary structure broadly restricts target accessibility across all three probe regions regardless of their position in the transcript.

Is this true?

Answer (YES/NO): NO